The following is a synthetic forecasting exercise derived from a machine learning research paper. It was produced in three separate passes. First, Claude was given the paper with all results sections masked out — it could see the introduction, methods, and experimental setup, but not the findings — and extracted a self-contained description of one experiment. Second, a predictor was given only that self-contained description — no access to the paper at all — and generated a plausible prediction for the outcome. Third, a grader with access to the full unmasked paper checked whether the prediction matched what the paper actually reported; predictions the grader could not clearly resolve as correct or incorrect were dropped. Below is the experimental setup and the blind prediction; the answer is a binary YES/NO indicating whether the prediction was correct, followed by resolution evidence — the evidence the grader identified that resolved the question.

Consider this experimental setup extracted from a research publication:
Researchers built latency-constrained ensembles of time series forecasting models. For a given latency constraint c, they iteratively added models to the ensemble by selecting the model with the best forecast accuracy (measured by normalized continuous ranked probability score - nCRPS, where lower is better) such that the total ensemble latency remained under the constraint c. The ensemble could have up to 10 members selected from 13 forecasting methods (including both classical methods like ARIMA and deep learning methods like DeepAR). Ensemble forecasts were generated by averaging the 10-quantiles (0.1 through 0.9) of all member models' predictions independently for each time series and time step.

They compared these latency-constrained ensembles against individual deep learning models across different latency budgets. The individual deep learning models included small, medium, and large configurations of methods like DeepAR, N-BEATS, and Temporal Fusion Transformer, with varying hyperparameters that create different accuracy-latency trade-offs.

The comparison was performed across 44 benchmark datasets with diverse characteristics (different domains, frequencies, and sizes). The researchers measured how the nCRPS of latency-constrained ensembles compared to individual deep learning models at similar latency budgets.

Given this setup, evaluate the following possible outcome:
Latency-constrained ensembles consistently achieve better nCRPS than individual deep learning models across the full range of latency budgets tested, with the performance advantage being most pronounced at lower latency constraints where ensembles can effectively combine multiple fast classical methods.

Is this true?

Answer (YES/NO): NO